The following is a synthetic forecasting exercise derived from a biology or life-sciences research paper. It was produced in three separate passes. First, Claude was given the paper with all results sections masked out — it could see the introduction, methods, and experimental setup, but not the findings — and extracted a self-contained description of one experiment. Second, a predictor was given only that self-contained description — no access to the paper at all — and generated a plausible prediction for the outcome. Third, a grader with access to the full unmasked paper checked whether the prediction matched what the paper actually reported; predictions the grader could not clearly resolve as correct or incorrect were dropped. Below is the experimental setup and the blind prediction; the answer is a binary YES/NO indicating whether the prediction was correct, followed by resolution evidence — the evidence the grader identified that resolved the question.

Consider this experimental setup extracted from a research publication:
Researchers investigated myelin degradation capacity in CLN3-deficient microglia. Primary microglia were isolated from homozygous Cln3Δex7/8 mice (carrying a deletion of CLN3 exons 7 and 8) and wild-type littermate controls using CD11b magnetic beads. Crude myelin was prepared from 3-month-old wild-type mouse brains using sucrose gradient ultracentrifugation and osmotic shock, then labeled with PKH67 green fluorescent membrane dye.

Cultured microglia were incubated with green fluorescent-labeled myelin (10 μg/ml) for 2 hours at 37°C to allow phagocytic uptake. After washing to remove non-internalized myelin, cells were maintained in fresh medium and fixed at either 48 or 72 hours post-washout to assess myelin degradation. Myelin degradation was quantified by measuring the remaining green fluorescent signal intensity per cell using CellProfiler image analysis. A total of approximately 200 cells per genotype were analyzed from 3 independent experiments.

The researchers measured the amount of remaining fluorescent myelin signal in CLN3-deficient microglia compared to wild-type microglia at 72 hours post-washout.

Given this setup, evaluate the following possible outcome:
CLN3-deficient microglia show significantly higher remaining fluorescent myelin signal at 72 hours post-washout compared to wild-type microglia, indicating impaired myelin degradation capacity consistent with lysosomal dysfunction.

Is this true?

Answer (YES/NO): YES